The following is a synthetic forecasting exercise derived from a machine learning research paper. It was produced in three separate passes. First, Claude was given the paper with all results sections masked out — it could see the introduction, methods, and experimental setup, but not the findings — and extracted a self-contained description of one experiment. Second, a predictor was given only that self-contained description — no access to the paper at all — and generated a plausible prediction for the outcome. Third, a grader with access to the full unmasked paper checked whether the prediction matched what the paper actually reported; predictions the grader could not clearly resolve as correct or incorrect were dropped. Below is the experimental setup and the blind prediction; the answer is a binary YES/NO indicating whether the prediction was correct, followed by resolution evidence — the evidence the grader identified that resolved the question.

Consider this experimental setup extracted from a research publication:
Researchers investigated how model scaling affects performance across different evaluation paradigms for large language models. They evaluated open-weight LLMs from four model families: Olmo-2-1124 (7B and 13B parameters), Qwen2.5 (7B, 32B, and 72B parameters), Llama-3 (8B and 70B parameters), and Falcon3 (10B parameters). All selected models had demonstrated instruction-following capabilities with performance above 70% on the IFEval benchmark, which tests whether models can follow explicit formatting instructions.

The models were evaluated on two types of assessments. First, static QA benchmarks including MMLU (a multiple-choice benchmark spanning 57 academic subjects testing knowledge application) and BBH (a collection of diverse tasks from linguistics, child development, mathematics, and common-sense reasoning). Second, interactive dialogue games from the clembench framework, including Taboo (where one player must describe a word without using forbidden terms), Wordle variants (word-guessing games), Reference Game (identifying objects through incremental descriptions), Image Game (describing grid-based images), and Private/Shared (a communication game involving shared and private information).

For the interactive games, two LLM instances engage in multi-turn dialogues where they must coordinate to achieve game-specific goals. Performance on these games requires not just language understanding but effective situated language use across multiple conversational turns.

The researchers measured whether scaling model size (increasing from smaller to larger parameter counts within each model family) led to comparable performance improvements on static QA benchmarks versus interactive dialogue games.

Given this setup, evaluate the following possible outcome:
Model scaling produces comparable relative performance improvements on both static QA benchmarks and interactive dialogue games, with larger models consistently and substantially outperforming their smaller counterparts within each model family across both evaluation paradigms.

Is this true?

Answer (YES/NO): NO